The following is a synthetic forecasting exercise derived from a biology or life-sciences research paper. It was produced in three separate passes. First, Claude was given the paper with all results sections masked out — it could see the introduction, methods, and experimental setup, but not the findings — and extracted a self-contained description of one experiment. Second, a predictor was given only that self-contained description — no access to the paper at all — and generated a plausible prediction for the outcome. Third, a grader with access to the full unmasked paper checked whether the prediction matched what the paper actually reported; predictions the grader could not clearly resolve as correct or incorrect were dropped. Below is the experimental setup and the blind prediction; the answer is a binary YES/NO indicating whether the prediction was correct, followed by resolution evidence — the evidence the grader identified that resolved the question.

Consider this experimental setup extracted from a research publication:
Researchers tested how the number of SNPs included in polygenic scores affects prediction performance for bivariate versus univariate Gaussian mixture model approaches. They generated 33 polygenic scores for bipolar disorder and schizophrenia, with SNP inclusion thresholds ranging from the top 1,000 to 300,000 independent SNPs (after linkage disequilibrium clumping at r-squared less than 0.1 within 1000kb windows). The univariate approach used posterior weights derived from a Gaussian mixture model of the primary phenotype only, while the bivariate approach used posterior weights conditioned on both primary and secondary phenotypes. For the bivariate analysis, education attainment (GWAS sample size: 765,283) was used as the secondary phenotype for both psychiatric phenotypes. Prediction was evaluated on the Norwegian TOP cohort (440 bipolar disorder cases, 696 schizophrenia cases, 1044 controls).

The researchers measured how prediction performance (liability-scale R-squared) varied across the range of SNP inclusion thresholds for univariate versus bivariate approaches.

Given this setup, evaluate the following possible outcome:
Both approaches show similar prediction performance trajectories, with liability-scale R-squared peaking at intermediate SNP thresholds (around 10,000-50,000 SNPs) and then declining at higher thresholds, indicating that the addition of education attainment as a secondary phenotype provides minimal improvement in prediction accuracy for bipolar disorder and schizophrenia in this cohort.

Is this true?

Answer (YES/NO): NO